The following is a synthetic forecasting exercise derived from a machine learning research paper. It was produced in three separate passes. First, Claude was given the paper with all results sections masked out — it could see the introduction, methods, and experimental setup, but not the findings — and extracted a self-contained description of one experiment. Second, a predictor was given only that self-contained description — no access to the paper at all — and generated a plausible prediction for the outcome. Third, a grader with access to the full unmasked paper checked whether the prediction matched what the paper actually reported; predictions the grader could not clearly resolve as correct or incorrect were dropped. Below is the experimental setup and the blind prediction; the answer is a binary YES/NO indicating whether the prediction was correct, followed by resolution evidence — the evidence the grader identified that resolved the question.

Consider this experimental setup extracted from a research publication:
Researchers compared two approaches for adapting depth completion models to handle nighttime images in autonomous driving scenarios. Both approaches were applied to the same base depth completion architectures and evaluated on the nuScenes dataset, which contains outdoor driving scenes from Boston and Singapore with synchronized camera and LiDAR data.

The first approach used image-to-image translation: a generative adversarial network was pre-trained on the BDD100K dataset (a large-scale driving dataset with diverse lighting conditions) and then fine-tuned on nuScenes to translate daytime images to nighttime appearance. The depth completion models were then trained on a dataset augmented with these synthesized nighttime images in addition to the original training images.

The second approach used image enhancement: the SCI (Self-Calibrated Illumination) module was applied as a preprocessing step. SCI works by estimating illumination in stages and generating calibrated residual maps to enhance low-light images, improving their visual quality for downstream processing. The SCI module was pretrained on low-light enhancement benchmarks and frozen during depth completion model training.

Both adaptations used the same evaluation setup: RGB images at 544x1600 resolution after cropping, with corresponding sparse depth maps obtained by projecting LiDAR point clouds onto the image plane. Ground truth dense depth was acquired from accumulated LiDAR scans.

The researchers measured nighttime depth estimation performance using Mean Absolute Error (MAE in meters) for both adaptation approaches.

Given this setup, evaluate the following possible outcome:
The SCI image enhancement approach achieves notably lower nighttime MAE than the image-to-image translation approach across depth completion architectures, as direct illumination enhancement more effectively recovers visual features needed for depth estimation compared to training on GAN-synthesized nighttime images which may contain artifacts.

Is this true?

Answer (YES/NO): NO